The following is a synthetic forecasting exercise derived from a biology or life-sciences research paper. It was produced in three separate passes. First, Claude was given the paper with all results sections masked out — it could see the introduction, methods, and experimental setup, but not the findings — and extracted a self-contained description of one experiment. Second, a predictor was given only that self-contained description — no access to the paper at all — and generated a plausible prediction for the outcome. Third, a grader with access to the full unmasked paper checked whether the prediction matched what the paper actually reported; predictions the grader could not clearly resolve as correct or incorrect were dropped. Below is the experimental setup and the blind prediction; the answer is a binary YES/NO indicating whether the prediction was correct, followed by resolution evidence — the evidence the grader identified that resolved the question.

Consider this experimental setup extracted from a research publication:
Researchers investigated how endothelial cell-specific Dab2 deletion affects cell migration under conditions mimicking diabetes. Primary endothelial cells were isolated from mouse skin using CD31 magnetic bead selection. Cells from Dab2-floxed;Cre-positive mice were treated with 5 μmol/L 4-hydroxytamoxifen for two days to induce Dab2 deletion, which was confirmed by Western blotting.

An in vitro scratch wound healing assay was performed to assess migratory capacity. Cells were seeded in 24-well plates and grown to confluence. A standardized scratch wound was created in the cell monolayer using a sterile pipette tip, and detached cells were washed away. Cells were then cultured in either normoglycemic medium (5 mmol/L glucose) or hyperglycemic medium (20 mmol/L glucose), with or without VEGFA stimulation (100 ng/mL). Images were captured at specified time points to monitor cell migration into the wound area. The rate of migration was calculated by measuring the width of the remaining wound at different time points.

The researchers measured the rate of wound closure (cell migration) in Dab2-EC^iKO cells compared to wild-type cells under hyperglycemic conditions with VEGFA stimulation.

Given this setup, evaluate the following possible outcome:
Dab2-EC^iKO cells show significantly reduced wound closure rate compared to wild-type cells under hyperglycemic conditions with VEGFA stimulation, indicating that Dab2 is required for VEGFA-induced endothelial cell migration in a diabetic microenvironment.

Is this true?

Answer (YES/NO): YES